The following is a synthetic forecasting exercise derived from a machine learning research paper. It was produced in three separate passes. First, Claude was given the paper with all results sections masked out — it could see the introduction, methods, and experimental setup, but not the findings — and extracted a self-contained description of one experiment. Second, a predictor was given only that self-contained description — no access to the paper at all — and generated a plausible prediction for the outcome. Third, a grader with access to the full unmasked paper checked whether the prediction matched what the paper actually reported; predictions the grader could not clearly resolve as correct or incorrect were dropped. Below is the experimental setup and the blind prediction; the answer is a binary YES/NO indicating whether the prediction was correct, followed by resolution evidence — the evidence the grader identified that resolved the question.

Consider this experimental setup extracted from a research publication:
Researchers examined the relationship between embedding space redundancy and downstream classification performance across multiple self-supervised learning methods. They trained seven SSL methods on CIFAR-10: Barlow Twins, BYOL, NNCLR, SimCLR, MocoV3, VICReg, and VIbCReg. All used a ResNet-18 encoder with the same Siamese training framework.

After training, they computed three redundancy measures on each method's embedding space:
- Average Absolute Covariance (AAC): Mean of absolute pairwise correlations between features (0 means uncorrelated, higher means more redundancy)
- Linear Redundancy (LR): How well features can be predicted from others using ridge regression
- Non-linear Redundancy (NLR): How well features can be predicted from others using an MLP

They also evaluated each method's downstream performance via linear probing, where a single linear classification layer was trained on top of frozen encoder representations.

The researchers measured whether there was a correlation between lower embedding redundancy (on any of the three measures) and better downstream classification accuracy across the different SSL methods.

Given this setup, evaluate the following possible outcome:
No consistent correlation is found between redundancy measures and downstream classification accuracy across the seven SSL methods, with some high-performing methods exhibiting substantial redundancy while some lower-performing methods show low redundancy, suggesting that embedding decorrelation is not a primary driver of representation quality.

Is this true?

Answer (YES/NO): NO